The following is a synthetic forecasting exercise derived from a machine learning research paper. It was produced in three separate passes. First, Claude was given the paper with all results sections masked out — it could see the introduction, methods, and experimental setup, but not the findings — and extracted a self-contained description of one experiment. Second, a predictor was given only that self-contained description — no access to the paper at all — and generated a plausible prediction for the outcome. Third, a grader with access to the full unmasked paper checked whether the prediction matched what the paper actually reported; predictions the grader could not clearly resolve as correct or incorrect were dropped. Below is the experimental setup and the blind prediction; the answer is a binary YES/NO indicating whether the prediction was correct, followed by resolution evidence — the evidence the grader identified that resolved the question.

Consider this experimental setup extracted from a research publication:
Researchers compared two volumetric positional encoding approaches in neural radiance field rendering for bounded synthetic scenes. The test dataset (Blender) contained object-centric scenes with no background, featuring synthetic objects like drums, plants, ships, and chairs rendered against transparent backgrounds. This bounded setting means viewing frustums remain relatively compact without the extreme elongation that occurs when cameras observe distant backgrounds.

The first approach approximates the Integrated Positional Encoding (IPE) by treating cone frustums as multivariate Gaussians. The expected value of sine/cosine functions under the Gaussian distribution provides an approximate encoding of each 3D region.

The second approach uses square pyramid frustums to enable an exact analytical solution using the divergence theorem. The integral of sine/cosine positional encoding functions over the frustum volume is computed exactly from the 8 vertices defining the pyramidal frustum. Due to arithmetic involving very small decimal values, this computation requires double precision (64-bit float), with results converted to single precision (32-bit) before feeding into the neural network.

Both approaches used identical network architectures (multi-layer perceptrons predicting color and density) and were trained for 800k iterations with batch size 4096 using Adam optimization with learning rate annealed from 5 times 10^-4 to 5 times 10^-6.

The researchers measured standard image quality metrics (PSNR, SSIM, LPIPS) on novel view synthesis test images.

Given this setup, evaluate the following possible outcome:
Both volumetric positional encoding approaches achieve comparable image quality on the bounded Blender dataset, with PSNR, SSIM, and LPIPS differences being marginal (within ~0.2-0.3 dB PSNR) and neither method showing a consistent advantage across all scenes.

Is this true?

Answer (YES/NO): YES